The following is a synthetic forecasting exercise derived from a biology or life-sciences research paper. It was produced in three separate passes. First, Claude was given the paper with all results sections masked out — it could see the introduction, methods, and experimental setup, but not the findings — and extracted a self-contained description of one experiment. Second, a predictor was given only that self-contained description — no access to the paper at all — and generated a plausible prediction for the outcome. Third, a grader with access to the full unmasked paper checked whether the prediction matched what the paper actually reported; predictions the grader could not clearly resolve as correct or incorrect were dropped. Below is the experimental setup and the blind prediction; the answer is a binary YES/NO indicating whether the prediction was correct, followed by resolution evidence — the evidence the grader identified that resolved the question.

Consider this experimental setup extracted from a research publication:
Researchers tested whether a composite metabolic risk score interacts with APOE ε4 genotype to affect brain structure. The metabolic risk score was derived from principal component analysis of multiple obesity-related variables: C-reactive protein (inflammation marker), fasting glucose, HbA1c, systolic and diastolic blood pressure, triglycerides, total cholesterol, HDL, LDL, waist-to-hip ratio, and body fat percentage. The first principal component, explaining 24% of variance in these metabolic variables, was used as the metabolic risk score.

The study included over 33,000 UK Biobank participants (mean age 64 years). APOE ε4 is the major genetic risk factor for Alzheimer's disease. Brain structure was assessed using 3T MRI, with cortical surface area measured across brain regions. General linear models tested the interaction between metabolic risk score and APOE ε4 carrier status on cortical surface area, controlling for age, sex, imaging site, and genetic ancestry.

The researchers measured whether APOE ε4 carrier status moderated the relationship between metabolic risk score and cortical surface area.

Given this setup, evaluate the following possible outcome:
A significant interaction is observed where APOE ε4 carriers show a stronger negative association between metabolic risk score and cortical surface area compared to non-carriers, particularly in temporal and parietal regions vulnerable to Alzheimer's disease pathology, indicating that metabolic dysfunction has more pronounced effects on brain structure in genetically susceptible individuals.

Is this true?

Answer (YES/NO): NO